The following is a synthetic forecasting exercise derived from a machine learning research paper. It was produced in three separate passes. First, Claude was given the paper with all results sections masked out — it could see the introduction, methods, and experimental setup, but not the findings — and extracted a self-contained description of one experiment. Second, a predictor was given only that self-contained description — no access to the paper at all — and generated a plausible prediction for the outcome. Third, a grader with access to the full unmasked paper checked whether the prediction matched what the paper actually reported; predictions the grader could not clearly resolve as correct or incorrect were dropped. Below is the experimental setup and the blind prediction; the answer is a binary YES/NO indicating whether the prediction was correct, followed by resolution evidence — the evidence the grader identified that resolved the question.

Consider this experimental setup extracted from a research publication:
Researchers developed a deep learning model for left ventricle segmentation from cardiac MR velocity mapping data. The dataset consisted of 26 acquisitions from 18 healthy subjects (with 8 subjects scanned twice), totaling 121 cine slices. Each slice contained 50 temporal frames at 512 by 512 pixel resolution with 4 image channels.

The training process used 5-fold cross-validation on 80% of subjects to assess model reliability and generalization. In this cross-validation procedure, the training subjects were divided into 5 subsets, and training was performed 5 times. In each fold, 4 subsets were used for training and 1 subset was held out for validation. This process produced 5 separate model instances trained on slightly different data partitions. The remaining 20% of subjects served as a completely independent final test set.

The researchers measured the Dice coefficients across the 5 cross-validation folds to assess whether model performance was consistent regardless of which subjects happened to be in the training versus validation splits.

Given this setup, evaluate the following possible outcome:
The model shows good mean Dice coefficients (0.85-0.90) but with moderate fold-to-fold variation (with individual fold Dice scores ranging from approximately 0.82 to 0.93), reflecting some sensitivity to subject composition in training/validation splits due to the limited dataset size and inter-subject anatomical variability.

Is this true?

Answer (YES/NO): NO